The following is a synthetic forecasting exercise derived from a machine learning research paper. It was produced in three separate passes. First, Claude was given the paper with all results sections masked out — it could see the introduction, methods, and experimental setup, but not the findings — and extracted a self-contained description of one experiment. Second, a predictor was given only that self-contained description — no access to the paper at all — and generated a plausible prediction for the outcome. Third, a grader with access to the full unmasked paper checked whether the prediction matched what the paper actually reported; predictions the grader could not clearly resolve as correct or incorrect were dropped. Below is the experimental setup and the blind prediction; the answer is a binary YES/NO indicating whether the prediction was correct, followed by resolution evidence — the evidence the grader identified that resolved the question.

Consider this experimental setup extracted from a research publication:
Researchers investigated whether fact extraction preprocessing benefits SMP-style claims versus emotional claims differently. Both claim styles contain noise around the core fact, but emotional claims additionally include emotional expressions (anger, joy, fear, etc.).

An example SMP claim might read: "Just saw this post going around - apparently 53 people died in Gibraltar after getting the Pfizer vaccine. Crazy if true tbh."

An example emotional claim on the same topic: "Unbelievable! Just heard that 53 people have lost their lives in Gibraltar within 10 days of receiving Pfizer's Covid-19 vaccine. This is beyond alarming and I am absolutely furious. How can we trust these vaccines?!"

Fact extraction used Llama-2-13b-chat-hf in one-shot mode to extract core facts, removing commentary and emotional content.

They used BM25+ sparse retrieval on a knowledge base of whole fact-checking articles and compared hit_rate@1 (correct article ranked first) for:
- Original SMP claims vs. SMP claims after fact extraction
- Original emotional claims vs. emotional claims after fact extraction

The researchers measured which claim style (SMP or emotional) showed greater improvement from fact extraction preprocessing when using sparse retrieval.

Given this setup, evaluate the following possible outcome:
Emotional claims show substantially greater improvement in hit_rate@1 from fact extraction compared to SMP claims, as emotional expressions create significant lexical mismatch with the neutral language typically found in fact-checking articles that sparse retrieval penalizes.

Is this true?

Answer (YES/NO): YES